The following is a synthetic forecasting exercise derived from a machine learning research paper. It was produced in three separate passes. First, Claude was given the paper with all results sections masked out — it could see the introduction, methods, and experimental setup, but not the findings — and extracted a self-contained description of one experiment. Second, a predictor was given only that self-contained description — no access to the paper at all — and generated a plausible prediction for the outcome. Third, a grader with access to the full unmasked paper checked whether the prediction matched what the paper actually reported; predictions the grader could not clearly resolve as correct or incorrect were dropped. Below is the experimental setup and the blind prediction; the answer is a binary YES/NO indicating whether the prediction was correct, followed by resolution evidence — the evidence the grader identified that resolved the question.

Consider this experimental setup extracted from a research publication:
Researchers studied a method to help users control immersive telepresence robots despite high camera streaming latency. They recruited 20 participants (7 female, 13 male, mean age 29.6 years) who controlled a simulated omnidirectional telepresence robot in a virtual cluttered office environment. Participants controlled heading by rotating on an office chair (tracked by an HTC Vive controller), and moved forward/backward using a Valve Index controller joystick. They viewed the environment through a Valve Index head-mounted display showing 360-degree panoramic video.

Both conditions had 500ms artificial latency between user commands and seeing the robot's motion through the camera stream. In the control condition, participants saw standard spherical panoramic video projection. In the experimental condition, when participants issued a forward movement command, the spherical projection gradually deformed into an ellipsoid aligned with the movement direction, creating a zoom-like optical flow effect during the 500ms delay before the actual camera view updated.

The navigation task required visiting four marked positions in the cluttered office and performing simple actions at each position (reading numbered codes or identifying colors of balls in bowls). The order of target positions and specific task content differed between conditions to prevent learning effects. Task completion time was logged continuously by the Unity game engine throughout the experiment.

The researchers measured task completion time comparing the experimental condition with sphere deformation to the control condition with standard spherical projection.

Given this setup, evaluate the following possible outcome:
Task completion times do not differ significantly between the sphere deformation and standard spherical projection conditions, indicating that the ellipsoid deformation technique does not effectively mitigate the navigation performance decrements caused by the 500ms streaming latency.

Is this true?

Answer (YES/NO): YES